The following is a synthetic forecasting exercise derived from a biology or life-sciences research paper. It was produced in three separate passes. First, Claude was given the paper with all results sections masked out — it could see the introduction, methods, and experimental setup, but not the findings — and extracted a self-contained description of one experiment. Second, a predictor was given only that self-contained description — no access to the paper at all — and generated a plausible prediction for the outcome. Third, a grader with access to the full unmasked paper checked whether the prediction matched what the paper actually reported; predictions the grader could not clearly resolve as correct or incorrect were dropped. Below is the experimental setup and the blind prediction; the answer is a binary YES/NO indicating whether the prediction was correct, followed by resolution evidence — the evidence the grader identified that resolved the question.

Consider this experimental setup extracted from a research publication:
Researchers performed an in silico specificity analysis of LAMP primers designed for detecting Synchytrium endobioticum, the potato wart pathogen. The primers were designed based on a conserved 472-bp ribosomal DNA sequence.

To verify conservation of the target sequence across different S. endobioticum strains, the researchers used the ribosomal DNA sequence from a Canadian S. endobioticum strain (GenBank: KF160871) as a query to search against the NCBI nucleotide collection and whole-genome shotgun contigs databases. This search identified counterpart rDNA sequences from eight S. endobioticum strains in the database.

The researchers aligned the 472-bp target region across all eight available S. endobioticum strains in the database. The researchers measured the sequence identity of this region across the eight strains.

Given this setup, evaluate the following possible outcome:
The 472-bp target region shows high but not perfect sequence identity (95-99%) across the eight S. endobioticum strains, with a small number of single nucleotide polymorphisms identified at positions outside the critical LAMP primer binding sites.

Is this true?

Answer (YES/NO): NO